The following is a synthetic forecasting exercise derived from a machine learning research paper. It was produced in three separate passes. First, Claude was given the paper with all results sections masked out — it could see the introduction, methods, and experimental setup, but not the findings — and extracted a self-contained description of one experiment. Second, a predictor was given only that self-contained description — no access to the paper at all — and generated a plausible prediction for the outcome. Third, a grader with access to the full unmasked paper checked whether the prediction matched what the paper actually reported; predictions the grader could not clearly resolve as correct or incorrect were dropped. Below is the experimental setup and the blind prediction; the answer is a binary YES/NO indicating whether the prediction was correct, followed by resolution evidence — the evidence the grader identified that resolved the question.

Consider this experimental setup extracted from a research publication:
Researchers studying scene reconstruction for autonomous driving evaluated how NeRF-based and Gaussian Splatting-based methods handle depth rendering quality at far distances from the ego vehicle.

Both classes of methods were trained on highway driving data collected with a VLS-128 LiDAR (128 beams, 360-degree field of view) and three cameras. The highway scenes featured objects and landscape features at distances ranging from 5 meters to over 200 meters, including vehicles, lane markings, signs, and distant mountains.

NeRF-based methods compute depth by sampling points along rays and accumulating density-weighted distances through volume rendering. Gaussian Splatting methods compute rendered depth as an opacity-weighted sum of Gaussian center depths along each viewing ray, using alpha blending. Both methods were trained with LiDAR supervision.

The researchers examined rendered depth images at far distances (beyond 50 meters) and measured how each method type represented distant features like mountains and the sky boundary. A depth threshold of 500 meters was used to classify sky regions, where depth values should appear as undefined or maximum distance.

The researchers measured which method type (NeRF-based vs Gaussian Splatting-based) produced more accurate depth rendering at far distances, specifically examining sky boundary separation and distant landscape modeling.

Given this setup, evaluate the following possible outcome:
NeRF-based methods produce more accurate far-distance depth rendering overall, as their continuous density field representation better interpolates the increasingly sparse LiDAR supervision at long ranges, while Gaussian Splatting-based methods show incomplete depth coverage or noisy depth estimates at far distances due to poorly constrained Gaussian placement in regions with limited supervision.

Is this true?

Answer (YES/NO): NO